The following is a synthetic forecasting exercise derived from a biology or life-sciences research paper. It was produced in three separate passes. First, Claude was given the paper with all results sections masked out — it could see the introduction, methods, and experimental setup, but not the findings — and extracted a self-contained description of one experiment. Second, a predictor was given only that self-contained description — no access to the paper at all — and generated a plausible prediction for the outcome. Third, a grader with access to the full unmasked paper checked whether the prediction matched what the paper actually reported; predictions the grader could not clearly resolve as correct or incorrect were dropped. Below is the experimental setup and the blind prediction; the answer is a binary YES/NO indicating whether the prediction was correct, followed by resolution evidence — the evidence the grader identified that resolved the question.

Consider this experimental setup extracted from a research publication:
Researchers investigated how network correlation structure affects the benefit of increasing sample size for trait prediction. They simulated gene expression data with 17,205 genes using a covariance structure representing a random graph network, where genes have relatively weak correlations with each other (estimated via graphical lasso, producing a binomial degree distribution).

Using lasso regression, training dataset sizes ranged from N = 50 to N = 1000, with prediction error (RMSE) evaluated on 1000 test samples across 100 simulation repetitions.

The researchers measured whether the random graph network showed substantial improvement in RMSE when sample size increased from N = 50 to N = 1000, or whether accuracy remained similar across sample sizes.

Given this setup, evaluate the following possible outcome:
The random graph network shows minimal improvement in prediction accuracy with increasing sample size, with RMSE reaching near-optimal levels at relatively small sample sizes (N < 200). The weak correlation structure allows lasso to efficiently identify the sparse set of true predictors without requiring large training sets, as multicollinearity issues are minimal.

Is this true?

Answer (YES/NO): YES